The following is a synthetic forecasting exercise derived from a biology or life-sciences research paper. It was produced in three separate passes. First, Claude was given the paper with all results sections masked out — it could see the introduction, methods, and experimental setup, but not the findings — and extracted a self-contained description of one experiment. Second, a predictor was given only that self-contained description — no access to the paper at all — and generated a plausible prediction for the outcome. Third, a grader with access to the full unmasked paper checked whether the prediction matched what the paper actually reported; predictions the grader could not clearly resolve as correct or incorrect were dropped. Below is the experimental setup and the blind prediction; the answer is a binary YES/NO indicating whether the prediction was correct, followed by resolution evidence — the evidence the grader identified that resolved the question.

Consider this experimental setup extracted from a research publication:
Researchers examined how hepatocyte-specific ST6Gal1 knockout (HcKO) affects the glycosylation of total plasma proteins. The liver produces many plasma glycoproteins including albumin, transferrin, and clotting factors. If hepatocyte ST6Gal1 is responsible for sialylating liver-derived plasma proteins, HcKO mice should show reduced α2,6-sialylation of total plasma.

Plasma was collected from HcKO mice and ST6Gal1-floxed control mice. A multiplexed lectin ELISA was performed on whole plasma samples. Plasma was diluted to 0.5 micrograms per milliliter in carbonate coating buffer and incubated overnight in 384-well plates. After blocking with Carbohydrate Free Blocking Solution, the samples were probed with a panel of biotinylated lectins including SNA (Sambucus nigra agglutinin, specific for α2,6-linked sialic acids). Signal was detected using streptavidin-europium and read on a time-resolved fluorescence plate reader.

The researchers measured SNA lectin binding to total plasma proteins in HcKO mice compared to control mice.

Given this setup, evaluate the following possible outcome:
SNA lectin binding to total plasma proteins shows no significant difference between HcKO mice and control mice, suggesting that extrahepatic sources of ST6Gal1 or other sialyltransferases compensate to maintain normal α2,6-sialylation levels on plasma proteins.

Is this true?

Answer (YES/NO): NO